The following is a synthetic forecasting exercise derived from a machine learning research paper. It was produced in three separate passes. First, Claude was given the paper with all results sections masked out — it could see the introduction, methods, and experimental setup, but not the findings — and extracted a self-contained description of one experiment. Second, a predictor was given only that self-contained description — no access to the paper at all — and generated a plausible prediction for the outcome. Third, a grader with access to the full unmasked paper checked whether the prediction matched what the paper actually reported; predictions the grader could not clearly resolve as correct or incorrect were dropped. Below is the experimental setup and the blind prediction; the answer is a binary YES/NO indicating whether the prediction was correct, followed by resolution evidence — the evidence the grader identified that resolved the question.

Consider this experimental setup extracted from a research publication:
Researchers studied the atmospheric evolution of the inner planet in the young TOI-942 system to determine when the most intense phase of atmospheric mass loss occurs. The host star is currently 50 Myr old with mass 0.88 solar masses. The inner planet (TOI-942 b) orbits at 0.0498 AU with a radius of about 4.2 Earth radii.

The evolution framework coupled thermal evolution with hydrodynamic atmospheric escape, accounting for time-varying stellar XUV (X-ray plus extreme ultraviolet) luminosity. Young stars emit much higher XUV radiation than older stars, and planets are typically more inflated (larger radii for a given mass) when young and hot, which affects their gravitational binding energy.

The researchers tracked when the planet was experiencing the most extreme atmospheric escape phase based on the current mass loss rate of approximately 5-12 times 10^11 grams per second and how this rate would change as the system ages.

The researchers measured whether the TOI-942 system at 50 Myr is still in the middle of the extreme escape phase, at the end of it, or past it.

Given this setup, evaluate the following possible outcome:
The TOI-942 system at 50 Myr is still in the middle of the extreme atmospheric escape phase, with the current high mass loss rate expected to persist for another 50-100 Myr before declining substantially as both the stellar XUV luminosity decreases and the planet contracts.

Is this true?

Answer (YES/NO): NO